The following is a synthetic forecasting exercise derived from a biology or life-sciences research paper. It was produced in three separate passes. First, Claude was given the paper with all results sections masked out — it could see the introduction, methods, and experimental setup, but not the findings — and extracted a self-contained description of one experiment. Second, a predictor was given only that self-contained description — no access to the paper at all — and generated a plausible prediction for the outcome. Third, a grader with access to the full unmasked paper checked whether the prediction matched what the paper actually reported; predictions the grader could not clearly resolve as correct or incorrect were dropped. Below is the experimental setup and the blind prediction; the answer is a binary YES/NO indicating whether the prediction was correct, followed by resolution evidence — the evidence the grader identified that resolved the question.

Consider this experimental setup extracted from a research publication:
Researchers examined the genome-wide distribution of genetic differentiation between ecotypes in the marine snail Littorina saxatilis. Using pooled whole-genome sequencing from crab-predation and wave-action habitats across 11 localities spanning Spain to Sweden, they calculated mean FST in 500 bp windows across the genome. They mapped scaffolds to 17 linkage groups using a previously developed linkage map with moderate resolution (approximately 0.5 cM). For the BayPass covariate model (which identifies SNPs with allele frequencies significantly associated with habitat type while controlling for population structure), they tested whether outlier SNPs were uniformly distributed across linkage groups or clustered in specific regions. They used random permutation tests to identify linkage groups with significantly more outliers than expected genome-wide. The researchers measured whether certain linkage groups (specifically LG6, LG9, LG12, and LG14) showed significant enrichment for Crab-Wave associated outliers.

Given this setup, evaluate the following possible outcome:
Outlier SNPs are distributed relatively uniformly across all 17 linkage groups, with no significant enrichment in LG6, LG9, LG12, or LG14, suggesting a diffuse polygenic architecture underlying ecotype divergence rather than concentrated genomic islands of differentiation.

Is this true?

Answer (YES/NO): NO